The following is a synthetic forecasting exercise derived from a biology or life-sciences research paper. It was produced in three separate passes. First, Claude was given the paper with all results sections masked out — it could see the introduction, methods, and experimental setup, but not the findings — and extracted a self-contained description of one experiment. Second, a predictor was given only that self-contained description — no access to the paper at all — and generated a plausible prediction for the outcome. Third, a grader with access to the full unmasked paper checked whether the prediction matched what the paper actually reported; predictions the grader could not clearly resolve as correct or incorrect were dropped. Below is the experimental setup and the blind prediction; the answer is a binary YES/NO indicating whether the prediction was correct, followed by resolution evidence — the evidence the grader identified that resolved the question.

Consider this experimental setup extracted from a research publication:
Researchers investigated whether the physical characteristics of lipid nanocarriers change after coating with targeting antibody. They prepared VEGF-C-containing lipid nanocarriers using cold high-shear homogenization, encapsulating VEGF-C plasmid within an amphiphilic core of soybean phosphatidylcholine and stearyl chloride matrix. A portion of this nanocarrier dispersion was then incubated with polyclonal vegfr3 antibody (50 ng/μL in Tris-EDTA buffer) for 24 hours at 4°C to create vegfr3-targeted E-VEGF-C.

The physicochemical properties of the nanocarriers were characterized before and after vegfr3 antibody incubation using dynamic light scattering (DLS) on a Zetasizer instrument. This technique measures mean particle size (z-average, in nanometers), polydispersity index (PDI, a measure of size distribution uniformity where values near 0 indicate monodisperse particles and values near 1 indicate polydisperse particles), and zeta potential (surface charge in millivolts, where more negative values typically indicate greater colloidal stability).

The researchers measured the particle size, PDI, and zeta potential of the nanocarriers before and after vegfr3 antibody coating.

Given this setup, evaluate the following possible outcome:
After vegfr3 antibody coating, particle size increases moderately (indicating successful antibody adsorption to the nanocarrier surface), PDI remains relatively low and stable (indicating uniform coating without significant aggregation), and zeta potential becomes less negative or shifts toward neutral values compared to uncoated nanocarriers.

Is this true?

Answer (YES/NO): NO